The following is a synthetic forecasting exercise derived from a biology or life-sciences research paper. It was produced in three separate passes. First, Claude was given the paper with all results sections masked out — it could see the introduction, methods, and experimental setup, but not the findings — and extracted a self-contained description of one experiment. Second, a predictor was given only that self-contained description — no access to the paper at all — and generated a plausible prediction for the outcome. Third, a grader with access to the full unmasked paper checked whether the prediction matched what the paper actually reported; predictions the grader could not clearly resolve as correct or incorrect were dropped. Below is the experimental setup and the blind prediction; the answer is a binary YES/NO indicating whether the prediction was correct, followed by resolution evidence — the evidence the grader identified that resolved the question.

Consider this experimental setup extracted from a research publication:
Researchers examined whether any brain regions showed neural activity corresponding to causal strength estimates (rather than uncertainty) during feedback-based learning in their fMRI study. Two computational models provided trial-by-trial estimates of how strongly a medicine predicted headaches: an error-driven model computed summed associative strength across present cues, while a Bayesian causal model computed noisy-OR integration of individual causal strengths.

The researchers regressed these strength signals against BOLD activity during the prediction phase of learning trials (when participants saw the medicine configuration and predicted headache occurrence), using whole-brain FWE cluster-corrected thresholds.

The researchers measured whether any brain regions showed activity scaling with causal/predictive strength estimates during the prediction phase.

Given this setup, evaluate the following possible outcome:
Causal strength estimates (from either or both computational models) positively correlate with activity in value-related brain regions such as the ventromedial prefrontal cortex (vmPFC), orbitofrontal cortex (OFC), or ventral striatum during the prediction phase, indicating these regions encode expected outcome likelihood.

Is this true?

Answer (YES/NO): NO